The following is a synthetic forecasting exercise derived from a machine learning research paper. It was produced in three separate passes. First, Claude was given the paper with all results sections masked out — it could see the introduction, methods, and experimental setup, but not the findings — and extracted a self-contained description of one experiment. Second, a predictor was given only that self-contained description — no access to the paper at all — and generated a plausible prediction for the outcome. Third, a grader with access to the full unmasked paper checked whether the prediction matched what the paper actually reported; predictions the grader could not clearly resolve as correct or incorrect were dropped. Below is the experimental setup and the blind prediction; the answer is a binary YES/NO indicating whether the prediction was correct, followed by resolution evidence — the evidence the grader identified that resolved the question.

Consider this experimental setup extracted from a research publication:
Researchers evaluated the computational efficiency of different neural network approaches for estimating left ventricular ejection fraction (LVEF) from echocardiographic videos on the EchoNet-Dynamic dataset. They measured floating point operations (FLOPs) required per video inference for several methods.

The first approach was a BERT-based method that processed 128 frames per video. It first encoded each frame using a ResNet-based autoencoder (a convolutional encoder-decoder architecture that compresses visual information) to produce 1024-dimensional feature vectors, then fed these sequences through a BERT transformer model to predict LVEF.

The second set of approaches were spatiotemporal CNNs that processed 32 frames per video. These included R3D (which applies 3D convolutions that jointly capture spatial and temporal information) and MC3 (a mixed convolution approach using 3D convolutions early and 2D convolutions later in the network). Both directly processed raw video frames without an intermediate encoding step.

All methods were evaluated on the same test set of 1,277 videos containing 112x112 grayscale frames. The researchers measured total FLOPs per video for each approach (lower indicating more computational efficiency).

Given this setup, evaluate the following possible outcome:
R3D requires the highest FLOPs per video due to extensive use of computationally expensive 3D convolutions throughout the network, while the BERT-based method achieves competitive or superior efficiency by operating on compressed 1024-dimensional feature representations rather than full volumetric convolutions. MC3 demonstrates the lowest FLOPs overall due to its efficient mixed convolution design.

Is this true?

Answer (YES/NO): NO